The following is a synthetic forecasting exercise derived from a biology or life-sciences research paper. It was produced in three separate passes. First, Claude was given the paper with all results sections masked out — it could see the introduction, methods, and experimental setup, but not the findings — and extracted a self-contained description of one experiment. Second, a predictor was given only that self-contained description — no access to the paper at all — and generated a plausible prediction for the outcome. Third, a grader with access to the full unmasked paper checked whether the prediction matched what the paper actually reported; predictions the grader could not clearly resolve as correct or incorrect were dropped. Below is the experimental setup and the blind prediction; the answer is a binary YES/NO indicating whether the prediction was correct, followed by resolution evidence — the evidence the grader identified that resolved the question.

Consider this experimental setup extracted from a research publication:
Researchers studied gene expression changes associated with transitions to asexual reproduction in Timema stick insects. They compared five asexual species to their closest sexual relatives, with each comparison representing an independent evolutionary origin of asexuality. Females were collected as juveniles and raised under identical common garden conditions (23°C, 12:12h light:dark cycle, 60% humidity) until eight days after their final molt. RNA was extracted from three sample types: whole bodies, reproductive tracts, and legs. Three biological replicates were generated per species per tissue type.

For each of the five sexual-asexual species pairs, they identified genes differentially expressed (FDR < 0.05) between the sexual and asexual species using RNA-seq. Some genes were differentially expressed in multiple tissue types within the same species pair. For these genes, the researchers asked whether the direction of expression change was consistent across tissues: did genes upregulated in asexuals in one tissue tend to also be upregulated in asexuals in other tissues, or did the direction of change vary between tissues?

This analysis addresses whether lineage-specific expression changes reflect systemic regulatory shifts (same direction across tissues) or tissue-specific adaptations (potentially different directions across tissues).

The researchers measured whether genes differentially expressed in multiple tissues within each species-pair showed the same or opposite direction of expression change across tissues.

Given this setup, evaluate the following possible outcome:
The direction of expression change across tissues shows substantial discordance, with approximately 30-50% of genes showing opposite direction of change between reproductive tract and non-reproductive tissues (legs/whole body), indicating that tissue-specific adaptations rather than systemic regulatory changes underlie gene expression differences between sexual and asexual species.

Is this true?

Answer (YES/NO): NO